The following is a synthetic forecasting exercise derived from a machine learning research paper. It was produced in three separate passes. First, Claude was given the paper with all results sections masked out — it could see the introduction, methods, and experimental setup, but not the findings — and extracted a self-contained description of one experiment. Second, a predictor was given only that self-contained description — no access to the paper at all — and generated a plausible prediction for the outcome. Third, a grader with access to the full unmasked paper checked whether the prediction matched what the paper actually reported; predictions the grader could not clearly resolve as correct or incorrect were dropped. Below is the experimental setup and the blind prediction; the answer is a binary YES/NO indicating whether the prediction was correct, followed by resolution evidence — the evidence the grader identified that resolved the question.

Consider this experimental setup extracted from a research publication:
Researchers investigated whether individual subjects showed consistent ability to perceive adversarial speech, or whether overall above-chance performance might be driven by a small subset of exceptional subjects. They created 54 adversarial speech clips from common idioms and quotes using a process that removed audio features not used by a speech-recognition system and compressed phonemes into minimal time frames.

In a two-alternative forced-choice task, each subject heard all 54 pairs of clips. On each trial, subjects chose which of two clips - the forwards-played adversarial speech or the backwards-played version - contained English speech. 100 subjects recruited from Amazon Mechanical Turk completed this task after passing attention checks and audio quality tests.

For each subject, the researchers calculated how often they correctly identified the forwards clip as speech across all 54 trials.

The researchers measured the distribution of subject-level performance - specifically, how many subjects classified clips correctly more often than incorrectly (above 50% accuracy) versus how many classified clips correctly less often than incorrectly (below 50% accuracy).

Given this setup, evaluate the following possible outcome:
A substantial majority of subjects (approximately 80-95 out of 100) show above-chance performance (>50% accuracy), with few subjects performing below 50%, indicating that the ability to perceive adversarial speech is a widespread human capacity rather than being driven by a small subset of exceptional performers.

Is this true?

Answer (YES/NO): YES